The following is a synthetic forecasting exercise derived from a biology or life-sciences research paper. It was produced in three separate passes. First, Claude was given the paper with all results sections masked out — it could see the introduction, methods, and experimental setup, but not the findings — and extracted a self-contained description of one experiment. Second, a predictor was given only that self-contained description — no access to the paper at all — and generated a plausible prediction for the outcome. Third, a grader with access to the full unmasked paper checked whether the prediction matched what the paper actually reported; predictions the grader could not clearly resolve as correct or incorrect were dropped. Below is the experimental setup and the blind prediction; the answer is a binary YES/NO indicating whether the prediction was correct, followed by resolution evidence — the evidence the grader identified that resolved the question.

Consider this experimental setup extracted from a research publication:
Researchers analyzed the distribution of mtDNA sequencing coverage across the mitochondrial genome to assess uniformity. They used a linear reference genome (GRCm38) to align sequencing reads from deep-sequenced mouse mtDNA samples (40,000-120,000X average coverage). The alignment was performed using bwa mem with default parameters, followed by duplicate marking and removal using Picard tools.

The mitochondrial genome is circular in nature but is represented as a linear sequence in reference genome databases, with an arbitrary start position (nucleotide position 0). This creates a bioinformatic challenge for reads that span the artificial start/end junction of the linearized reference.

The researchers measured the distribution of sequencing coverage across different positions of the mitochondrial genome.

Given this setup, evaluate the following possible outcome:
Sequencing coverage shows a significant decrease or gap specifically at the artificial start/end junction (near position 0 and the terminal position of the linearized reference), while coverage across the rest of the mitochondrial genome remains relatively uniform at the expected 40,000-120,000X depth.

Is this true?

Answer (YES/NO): YES